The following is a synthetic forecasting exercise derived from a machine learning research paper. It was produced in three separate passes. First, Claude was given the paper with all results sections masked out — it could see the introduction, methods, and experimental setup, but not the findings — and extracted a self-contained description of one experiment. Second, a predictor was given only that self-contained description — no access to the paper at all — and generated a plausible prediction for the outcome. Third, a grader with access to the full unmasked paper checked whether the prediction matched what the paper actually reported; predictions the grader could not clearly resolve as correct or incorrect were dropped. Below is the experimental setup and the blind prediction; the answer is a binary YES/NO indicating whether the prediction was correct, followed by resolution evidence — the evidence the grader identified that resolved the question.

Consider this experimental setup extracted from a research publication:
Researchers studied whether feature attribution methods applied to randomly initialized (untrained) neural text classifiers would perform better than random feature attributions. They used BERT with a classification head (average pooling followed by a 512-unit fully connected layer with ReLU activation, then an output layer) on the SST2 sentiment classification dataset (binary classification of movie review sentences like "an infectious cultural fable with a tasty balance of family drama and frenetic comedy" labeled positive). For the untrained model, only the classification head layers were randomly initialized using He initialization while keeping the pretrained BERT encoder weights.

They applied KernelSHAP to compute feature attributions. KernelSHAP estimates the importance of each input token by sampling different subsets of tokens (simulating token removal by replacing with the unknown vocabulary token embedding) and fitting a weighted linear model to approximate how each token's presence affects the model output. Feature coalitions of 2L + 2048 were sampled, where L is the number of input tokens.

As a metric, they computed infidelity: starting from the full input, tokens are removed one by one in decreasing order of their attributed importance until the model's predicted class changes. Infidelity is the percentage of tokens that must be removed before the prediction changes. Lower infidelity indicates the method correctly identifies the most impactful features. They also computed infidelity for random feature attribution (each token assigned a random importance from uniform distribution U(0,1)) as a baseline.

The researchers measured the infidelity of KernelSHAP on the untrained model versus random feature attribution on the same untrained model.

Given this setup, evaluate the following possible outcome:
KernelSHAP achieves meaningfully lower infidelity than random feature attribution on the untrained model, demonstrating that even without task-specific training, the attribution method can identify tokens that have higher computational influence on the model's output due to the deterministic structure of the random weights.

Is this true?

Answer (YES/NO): YES